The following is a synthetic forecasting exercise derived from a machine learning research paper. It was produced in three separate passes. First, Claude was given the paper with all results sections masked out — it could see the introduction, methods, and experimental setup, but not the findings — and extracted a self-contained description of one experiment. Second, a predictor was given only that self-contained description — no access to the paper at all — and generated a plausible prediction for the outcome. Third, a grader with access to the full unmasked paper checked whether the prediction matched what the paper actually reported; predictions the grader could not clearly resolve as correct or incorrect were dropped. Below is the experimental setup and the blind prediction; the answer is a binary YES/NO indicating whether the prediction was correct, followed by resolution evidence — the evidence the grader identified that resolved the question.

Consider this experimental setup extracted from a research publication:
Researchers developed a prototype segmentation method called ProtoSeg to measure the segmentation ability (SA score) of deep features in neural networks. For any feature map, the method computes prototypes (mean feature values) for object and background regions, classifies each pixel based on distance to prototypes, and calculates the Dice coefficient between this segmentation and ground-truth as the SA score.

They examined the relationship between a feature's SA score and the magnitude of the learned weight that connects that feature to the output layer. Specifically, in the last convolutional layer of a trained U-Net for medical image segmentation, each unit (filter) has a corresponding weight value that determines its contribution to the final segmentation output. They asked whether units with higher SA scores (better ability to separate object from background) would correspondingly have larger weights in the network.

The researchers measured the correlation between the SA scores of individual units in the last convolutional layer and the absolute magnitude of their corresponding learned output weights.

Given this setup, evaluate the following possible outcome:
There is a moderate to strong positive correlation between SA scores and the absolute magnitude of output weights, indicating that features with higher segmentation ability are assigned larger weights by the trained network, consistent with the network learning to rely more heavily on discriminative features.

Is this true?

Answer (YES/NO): NO